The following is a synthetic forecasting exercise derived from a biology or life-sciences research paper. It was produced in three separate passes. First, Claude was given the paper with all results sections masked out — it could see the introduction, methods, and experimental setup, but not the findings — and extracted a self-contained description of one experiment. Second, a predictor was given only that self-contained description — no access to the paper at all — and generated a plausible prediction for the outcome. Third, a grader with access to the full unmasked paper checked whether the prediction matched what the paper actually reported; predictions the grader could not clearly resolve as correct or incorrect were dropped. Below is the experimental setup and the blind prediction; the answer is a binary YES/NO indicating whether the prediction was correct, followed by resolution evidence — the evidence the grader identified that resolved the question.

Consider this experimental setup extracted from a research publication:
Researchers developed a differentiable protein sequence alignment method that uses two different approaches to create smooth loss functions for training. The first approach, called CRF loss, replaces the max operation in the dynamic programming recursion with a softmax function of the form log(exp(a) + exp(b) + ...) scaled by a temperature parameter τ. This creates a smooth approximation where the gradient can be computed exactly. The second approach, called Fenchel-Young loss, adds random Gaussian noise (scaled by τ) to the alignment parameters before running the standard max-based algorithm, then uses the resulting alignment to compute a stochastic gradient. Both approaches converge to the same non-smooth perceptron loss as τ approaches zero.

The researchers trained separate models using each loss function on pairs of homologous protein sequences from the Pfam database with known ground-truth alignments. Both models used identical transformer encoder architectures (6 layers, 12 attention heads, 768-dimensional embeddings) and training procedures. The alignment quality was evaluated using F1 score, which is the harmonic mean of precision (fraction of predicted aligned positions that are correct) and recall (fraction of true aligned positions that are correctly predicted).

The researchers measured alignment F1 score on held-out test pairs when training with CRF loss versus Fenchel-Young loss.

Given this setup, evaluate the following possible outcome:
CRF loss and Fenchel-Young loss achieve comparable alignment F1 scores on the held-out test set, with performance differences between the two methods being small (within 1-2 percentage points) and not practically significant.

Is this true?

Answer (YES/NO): YES